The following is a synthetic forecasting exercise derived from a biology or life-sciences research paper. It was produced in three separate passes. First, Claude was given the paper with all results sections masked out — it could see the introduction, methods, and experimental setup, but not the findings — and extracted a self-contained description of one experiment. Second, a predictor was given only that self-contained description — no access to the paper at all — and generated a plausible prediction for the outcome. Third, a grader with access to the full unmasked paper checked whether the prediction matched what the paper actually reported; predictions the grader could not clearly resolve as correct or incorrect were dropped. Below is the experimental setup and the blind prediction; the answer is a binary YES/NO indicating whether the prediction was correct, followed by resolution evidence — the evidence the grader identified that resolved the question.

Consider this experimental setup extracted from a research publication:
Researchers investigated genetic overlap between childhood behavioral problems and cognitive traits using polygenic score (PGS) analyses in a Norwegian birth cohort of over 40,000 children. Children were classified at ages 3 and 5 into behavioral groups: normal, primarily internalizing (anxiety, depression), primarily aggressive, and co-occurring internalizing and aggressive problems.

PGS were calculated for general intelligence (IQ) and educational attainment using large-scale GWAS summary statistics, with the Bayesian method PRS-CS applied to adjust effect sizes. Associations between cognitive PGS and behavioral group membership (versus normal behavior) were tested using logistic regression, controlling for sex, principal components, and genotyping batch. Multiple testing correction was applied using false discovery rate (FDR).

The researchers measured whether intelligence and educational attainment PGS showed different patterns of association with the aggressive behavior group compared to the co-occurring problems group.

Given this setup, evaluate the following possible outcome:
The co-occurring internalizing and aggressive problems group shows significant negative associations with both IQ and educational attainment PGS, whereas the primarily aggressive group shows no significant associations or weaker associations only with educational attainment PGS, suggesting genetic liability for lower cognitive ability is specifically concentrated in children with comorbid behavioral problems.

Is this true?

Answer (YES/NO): NO